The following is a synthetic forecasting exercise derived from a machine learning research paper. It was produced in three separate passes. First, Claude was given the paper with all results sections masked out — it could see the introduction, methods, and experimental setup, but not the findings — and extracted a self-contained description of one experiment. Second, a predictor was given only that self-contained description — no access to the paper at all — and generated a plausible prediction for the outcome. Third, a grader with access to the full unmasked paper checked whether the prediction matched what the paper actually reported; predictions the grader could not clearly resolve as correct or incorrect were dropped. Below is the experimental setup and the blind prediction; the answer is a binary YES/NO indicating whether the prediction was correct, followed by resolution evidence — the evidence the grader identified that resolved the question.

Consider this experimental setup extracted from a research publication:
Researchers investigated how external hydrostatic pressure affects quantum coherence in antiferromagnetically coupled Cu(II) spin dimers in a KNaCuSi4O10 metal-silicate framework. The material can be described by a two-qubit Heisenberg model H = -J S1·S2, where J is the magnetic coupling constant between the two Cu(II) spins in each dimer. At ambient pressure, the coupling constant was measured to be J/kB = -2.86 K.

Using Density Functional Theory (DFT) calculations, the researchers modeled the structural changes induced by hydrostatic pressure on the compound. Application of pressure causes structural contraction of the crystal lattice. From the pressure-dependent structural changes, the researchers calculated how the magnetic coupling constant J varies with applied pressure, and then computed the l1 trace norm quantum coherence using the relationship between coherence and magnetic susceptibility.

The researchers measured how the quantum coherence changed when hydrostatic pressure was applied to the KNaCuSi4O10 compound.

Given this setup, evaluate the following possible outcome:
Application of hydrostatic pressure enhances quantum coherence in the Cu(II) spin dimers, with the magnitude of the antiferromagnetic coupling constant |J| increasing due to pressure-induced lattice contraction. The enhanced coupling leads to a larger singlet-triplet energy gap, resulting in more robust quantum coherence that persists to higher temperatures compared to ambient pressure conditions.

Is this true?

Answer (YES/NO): NO